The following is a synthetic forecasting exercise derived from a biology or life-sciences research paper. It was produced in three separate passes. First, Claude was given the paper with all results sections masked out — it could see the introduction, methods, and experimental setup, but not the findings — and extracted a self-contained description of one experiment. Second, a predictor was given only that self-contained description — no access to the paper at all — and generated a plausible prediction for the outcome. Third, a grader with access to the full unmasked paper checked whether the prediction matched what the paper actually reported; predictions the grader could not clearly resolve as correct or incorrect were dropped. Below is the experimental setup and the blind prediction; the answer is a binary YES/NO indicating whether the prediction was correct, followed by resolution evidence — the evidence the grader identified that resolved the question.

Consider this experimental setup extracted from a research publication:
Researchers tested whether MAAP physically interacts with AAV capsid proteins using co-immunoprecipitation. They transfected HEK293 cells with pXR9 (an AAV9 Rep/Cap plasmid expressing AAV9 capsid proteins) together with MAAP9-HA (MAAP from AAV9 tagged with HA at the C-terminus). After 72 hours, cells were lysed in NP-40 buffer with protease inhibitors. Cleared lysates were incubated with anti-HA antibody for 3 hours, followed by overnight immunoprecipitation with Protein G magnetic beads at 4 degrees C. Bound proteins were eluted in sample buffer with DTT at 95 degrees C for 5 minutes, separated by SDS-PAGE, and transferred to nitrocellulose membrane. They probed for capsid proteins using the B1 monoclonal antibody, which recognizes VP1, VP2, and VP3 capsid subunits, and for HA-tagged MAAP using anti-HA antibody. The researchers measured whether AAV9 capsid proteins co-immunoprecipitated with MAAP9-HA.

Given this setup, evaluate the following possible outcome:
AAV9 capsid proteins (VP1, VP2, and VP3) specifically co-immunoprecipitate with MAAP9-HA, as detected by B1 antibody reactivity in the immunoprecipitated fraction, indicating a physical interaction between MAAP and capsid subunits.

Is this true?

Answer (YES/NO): NO